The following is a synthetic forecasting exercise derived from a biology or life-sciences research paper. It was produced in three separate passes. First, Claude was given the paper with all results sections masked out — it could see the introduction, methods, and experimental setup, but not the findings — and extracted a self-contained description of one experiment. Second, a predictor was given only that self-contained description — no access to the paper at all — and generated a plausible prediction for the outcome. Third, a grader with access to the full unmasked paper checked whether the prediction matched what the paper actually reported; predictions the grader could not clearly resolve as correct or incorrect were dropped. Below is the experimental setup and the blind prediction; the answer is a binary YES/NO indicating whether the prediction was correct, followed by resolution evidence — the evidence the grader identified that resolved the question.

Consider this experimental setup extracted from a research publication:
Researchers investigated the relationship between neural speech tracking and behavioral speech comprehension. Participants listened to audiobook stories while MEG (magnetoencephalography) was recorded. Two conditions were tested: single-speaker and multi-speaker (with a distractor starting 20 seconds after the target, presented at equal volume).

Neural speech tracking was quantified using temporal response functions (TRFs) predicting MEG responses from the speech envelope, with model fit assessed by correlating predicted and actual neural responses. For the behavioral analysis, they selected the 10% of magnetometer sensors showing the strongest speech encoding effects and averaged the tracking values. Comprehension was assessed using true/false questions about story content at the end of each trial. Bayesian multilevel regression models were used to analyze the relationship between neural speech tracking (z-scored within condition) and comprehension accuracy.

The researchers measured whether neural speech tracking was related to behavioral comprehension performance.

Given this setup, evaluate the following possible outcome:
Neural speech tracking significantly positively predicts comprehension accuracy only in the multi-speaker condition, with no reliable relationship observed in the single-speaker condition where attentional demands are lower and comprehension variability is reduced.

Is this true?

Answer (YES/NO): NO